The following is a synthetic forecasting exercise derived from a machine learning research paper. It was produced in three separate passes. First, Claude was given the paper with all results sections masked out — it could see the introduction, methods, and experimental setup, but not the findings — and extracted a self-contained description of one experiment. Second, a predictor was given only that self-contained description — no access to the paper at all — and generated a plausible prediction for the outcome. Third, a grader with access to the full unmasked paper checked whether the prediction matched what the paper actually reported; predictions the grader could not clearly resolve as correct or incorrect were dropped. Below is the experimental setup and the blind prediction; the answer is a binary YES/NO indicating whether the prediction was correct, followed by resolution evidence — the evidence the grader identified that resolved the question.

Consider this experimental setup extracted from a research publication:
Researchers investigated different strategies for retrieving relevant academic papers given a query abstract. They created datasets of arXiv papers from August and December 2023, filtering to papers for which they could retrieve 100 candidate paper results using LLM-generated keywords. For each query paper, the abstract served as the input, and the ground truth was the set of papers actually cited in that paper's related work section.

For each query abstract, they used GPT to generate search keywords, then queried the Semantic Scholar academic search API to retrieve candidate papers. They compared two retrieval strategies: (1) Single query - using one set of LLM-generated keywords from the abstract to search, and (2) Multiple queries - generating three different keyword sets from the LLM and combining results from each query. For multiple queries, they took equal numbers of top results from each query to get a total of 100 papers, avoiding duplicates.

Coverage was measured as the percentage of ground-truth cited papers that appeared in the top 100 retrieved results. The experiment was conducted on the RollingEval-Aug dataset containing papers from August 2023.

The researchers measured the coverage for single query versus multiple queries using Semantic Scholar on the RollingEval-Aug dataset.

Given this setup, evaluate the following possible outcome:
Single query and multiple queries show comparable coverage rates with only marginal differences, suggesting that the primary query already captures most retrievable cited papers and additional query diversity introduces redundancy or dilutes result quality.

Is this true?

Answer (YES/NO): NO